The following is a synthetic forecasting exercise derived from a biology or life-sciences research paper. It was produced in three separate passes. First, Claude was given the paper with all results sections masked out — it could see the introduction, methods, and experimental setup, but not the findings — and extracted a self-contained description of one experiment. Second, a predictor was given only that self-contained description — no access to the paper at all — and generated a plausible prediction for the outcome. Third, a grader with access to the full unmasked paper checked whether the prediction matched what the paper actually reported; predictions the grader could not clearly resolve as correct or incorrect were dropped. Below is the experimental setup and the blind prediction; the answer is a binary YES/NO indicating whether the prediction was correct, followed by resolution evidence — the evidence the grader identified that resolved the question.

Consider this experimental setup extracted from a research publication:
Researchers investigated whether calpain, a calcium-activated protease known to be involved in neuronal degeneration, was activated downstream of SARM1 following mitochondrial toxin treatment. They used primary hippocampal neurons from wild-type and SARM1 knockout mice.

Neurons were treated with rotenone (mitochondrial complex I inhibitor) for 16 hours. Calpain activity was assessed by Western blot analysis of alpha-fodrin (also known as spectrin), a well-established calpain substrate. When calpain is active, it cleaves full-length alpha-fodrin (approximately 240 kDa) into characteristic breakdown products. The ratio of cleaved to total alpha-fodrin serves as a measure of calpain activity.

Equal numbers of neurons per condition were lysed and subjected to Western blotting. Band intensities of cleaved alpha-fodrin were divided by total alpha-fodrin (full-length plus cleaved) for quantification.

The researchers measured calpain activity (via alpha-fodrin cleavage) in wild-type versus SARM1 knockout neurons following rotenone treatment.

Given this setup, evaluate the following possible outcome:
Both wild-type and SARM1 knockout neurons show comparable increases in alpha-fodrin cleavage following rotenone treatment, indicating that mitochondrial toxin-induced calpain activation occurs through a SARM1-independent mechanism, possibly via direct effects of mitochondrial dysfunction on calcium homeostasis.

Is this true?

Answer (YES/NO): YES